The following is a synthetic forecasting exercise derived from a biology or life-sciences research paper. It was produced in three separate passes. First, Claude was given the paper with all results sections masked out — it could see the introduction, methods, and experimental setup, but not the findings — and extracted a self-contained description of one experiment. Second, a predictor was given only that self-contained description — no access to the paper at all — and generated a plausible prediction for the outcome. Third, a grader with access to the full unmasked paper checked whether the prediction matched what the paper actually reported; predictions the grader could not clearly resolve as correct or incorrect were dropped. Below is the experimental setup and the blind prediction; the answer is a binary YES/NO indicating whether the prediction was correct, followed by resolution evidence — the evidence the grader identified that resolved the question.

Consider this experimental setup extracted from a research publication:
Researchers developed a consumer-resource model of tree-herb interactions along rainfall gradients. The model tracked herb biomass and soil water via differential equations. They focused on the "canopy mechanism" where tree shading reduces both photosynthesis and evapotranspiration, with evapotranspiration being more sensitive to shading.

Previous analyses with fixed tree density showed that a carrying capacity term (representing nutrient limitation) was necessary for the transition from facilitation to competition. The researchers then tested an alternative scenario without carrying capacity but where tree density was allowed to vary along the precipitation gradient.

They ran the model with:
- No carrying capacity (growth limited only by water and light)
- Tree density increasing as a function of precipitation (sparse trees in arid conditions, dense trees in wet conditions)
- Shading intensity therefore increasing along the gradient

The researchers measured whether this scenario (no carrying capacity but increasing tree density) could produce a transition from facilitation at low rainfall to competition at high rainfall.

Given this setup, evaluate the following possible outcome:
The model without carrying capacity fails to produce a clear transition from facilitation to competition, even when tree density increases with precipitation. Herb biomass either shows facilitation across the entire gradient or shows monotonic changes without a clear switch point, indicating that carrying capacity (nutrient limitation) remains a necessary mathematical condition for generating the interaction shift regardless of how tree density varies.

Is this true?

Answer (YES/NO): NO